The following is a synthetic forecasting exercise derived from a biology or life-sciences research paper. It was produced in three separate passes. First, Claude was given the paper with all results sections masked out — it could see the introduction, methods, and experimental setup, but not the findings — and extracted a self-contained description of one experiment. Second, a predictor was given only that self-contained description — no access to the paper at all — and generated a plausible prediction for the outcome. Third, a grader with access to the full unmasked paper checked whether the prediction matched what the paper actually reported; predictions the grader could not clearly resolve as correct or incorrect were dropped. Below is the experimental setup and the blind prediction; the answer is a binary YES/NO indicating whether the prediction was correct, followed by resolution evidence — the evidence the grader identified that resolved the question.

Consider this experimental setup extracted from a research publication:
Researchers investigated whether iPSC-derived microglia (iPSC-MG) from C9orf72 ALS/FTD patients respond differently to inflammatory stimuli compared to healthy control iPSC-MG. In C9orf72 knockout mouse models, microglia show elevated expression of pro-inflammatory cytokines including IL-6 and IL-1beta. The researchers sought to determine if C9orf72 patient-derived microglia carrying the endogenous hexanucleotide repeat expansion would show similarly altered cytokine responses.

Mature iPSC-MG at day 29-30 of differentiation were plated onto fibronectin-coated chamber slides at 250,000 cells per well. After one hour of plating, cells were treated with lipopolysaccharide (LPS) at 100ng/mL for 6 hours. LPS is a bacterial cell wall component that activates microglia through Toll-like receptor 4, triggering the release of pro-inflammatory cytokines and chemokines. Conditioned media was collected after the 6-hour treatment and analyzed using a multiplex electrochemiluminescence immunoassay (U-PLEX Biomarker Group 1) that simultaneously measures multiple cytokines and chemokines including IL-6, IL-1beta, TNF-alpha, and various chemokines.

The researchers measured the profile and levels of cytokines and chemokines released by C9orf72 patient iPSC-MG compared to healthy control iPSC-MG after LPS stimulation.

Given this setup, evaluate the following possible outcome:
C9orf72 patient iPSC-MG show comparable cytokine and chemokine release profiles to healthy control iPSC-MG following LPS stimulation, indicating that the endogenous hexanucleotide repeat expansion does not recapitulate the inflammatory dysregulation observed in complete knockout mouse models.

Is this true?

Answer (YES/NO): YES